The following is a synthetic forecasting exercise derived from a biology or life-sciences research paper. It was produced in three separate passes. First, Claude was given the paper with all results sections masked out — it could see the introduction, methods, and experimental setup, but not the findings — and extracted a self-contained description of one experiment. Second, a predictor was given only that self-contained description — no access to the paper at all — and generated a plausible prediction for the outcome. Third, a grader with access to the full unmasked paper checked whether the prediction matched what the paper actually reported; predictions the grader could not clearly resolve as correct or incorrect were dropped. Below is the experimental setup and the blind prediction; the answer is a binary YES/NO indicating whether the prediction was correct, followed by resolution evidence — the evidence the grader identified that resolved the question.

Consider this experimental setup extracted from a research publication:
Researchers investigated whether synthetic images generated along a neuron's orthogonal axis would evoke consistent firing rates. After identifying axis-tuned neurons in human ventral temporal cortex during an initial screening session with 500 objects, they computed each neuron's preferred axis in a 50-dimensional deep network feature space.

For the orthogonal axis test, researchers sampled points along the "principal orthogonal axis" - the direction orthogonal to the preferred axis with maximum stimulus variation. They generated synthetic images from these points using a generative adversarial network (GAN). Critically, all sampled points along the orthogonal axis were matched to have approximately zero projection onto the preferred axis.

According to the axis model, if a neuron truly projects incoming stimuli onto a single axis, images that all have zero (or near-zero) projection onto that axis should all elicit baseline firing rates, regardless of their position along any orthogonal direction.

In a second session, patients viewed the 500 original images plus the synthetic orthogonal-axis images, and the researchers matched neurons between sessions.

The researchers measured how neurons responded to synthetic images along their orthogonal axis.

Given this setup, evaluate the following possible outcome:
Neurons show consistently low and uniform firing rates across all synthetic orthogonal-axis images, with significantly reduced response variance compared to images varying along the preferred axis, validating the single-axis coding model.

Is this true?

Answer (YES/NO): NO